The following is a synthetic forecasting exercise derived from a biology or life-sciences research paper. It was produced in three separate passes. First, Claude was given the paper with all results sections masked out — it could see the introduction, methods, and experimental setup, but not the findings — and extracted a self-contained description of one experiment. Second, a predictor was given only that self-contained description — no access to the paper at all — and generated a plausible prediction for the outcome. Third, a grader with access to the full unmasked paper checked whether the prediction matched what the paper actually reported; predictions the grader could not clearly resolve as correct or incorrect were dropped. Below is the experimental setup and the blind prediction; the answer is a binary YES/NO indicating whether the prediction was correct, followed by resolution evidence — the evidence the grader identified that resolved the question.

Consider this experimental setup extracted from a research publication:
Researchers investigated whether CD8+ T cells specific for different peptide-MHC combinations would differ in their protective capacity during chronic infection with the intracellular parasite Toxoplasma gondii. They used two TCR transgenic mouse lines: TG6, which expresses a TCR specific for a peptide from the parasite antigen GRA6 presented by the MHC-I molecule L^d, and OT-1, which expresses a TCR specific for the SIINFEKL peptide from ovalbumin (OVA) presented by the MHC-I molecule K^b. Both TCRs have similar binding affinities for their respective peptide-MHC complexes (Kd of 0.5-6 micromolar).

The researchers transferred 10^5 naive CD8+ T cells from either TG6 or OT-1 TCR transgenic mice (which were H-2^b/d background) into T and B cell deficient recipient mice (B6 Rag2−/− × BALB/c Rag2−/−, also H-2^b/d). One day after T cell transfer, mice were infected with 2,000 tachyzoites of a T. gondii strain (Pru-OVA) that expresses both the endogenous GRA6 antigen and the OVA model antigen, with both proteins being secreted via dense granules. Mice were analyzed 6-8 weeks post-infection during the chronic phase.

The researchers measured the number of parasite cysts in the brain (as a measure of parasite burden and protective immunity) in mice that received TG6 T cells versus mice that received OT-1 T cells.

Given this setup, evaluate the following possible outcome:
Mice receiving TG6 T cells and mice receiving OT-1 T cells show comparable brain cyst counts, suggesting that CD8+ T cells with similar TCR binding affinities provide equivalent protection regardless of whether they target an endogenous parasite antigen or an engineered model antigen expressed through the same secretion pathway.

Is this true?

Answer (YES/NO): NO